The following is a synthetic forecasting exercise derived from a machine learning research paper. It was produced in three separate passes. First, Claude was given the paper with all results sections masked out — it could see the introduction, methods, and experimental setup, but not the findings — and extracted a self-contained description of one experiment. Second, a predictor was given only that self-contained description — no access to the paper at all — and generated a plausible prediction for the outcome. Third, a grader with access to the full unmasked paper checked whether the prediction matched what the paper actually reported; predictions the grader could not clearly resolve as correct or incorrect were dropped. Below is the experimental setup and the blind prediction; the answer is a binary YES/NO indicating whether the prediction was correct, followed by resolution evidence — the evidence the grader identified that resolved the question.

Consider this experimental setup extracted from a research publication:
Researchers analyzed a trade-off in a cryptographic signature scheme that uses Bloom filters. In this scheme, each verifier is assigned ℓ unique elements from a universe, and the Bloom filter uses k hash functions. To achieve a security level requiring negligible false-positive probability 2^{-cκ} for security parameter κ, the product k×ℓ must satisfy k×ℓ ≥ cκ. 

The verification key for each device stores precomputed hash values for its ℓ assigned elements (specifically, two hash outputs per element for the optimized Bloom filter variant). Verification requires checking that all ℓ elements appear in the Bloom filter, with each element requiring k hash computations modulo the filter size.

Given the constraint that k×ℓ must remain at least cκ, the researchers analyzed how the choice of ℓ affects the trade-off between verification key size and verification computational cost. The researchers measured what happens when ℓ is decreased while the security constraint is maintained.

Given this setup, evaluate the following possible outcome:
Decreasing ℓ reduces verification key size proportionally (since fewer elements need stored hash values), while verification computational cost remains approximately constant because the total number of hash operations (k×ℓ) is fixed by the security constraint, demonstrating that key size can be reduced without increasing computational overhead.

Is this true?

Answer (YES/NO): NO